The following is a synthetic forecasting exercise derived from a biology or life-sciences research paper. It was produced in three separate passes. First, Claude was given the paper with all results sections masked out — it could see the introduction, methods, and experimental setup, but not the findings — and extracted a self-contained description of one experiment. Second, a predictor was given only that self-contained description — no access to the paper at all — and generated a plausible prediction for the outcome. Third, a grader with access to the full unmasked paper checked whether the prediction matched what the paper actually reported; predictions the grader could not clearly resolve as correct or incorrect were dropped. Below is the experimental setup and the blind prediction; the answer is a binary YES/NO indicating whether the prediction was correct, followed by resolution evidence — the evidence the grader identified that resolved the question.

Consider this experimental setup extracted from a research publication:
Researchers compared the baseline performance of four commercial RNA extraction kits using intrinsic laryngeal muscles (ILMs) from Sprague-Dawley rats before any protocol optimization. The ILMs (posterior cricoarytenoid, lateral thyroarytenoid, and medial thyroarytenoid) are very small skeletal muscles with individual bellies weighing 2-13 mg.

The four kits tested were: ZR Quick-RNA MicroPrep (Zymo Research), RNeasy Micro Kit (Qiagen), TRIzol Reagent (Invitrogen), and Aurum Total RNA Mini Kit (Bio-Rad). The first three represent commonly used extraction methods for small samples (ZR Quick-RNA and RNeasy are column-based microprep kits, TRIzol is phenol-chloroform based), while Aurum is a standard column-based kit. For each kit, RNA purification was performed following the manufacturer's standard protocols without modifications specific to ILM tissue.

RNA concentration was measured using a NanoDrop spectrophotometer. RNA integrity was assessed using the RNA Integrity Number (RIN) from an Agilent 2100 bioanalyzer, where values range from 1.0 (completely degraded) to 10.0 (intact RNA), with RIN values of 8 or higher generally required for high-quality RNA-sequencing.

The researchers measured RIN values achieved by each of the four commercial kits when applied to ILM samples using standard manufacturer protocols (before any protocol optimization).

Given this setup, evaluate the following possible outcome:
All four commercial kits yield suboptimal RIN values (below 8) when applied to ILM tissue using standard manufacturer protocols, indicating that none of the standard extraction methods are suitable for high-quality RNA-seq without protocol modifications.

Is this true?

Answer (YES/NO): YES